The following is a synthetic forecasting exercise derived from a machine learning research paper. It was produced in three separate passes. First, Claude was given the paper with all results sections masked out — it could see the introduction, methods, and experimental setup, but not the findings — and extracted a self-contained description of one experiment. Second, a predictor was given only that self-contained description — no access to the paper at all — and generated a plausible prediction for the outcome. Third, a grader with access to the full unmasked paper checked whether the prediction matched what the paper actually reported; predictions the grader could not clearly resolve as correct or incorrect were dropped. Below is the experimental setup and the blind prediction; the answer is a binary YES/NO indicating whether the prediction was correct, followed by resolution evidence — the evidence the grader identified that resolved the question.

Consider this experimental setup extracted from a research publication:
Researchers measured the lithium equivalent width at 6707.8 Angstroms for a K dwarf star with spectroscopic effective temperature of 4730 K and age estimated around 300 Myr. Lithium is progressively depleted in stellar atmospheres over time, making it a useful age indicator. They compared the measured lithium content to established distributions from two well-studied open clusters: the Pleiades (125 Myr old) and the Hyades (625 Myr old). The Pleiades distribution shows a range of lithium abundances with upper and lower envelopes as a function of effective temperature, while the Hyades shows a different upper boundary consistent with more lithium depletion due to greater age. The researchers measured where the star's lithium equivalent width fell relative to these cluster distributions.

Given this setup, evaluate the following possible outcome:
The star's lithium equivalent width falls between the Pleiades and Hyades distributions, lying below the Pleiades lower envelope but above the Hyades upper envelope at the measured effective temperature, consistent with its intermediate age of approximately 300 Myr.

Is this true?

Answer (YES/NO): NO